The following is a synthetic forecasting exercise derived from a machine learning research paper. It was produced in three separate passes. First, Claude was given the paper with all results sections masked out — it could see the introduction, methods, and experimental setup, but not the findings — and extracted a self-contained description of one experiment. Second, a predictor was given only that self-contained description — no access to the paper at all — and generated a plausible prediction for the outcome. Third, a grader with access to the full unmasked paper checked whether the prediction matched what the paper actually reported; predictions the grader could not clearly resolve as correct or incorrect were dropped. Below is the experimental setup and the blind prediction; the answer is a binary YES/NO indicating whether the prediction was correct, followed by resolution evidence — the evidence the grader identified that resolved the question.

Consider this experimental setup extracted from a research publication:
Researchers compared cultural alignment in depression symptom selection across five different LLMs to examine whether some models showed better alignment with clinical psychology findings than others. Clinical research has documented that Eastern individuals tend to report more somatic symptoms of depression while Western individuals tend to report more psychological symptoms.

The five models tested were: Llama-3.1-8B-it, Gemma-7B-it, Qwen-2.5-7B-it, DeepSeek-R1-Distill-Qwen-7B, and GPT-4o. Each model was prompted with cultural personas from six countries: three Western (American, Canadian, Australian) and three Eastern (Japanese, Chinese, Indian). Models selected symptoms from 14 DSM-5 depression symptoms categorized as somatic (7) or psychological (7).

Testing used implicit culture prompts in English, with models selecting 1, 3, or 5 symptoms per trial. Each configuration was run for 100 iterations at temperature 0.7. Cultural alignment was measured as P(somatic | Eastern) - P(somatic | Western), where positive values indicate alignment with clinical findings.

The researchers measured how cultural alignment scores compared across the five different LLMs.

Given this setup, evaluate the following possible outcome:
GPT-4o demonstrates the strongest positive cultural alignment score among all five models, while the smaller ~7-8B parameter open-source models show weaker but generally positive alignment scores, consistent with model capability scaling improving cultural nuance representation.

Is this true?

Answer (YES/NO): NO